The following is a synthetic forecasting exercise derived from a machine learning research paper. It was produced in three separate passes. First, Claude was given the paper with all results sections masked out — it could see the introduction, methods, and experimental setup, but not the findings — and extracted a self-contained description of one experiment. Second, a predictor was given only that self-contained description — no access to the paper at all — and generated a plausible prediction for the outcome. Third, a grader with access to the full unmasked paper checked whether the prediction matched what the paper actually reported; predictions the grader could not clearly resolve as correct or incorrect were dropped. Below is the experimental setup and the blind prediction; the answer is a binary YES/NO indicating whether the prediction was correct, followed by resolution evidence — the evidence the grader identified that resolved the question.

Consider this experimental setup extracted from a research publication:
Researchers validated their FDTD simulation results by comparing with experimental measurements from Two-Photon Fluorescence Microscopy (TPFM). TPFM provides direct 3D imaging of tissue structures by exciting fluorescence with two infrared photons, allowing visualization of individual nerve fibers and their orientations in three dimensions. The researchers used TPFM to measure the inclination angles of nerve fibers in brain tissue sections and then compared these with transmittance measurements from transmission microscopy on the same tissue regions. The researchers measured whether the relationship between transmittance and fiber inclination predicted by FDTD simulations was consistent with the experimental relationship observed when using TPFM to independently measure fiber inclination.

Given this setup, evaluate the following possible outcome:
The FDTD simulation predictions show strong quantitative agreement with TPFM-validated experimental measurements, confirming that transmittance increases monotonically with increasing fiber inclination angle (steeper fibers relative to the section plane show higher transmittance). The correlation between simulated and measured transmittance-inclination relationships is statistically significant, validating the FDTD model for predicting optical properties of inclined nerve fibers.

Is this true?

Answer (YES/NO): NO